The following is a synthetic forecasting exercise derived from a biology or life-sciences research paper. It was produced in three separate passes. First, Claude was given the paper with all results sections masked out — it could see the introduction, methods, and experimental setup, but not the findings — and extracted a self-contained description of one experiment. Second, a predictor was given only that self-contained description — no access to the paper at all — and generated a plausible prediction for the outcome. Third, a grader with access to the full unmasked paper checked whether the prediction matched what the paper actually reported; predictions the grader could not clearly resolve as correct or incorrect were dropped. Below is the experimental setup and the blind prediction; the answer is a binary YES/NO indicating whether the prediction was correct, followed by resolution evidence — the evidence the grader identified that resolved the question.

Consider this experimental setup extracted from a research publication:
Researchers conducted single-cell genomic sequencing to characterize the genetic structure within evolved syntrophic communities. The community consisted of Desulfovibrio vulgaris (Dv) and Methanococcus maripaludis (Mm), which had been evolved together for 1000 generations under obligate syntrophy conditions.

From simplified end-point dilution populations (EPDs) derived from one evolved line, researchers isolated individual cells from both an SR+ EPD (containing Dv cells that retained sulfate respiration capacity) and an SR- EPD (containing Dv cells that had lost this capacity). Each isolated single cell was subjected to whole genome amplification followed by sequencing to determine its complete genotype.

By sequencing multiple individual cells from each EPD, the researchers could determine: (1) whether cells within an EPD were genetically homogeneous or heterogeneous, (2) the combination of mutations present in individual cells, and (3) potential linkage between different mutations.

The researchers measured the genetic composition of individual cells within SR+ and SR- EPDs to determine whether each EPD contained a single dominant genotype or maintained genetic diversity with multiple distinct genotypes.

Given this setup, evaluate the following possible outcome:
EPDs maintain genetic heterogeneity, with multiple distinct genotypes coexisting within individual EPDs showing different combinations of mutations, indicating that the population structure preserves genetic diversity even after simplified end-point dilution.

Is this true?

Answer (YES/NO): YES